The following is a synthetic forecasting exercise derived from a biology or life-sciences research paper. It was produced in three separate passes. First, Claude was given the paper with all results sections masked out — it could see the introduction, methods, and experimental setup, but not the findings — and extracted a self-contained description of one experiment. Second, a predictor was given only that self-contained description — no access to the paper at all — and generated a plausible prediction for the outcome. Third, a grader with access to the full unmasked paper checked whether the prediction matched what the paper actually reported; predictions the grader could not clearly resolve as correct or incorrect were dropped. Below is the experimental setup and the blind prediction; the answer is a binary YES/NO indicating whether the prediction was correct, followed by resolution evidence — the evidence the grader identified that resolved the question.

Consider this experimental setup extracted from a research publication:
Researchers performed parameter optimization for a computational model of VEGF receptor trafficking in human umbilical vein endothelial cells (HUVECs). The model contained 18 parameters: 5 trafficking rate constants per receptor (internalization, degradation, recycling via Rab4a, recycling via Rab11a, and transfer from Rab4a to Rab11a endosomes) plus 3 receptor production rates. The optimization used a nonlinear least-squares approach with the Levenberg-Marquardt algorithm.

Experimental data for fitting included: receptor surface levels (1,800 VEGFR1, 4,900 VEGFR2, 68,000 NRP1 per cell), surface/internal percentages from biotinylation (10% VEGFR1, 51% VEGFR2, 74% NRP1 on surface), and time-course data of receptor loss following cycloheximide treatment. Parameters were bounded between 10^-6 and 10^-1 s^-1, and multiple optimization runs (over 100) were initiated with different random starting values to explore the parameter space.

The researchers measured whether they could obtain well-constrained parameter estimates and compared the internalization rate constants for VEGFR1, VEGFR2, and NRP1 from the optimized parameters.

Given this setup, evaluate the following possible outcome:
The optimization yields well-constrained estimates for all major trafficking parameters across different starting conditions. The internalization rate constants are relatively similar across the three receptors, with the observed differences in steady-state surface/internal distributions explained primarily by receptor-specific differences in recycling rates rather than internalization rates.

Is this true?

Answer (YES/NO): NO